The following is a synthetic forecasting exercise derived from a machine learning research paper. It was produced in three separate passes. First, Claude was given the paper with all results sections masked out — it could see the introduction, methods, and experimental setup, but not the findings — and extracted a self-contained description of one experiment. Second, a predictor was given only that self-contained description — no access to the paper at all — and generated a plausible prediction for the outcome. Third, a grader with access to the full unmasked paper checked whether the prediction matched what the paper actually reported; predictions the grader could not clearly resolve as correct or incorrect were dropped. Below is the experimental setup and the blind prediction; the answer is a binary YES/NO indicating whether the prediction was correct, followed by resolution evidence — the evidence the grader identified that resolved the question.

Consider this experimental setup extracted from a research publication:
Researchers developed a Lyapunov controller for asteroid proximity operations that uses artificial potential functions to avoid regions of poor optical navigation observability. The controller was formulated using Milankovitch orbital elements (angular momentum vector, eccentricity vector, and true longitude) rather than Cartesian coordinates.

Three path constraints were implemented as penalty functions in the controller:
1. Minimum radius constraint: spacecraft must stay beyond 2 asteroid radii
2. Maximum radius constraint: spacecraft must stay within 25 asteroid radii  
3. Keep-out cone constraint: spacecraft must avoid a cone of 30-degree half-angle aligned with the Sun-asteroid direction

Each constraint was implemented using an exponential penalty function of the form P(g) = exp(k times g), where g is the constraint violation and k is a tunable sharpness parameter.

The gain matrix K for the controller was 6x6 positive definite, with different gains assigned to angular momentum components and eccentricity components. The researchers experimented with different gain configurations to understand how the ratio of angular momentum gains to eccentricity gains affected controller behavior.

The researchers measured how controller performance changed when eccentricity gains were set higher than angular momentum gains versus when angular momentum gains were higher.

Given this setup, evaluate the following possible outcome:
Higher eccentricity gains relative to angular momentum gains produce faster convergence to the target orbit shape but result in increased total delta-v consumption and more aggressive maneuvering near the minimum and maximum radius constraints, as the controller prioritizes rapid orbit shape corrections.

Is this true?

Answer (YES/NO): NO